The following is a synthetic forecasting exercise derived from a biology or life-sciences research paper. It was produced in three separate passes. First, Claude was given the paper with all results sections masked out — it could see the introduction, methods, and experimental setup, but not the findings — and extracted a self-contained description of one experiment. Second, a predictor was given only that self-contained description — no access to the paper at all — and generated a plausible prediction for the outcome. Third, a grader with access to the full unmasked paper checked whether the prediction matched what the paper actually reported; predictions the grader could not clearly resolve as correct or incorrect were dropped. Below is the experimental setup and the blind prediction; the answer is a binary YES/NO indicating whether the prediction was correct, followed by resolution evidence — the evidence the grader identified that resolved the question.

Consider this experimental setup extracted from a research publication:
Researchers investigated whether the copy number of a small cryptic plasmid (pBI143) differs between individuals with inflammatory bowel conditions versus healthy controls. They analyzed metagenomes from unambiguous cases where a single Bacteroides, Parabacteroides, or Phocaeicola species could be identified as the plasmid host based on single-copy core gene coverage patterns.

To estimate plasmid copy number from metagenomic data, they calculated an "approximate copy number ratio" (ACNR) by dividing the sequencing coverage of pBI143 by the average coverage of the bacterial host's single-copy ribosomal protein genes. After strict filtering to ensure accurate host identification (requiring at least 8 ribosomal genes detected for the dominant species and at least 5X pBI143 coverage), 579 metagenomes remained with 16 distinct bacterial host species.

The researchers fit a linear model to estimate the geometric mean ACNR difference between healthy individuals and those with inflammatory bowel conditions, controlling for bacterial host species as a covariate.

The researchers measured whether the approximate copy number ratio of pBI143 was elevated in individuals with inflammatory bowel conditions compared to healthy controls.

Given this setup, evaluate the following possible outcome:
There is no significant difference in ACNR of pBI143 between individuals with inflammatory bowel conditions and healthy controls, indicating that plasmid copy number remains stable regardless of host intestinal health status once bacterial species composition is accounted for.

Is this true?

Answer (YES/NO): NO